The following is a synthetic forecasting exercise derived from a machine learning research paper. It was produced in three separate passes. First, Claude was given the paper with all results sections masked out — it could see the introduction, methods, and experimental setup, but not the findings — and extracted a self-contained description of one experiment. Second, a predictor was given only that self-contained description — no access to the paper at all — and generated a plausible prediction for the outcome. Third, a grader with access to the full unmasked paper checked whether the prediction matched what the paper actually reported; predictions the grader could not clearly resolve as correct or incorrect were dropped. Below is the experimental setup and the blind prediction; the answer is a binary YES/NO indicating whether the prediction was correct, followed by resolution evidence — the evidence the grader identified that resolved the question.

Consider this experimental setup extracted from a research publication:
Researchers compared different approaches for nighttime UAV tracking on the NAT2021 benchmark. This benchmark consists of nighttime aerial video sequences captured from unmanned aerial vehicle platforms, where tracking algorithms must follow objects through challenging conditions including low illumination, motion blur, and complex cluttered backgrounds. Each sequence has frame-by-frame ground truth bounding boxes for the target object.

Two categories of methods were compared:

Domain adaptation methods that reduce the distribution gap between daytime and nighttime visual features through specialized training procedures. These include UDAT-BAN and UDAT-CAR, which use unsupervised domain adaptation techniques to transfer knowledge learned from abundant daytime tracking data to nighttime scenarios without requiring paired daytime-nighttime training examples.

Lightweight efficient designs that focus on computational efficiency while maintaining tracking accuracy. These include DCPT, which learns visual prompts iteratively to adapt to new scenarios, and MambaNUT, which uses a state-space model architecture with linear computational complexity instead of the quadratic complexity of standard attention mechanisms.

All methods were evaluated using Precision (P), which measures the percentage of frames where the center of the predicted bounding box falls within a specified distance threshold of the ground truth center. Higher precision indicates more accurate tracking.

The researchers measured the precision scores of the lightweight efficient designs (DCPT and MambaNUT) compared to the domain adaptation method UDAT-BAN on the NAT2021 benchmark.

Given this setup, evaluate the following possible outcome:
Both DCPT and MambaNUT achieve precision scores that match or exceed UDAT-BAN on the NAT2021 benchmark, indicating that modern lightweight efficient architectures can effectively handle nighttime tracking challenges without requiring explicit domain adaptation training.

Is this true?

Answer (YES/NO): YES